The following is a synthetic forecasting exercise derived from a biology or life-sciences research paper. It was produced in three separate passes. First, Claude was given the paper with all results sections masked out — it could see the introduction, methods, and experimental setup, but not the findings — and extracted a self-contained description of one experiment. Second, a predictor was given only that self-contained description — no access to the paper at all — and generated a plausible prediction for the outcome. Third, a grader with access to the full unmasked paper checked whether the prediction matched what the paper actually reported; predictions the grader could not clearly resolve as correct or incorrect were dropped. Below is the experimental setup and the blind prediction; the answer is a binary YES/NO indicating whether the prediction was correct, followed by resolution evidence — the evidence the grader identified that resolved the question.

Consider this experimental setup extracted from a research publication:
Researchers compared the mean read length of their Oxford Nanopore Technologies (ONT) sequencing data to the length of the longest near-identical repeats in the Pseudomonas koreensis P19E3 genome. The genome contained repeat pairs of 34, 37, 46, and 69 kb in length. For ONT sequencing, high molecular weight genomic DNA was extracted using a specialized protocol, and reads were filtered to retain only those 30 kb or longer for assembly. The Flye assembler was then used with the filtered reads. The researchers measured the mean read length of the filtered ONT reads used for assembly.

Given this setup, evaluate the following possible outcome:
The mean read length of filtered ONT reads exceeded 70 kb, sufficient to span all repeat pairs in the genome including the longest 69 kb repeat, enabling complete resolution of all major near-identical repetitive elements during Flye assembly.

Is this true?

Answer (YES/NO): NO